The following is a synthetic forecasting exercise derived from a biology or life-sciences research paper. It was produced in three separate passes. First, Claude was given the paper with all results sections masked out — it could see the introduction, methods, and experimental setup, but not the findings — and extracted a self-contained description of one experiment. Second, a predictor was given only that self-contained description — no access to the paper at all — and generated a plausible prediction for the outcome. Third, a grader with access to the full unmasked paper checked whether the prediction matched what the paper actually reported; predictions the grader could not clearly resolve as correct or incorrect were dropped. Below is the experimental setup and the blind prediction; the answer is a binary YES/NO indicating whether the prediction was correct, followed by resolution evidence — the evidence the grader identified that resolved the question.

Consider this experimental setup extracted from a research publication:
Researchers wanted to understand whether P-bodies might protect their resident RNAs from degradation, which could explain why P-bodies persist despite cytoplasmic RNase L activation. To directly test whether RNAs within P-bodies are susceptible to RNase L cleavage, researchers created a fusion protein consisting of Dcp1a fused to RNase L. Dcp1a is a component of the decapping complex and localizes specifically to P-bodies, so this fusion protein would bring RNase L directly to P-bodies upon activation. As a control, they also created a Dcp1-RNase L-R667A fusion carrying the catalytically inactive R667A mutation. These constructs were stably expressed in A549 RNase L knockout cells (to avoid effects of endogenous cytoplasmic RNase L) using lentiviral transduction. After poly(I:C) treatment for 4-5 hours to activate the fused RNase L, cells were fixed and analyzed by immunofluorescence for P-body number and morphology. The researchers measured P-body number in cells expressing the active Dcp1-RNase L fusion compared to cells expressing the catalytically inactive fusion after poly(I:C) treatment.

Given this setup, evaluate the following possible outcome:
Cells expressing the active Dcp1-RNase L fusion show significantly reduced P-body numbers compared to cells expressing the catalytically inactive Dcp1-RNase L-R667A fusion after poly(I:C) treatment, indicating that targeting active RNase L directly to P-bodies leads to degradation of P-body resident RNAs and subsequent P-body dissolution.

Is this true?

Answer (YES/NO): NO